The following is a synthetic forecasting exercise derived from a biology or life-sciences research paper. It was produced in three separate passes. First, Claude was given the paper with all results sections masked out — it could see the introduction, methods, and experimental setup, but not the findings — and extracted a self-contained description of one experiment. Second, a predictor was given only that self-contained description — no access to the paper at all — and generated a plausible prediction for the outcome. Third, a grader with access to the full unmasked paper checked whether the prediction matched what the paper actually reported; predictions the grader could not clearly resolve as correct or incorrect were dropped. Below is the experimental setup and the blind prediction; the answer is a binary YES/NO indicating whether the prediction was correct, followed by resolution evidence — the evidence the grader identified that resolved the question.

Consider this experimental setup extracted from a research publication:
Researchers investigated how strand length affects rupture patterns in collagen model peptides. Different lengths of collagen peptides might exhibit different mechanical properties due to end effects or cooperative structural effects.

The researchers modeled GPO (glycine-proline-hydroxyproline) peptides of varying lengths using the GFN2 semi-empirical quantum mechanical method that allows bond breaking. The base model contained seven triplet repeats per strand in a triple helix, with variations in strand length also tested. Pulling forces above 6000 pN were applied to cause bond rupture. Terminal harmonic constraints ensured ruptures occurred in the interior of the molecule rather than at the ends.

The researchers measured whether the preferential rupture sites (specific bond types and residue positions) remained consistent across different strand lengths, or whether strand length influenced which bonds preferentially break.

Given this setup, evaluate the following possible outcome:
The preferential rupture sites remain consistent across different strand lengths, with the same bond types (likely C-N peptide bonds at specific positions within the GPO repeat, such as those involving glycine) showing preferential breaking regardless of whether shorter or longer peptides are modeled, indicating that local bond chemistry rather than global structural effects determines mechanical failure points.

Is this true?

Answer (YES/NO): NO